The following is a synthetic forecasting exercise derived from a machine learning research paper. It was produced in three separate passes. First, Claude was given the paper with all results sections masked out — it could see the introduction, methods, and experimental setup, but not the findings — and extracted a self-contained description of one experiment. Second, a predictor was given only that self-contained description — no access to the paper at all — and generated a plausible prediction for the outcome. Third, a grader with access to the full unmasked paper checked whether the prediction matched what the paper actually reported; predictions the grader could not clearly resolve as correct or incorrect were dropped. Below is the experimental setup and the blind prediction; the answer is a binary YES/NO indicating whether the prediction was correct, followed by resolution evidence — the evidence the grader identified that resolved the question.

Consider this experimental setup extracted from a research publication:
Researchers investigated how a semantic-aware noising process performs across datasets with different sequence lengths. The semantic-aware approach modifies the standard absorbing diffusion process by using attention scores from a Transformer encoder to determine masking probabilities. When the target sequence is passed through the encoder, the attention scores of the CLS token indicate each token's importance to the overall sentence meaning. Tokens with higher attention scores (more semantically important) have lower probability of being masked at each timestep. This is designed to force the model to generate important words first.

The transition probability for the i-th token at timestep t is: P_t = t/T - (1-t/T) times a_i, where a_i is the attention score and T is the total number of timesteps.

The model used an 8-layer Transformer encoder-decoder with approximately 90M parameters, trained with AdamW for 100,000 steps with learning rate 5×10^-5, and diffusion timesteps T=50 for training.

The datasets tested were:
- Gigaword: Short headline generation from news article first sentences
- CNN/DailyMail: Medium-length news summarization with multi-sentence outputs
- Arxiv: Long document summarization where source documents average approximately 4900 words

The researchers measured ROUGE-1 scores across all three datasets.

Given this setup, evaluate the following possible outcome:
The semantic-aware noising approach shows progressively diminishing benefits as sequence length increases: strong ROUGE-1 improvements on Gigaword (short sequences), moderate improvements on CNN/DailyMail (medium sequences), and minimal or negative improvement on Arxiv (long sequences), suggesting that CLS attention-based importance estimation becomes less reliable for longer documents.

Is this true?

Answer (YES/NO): NO